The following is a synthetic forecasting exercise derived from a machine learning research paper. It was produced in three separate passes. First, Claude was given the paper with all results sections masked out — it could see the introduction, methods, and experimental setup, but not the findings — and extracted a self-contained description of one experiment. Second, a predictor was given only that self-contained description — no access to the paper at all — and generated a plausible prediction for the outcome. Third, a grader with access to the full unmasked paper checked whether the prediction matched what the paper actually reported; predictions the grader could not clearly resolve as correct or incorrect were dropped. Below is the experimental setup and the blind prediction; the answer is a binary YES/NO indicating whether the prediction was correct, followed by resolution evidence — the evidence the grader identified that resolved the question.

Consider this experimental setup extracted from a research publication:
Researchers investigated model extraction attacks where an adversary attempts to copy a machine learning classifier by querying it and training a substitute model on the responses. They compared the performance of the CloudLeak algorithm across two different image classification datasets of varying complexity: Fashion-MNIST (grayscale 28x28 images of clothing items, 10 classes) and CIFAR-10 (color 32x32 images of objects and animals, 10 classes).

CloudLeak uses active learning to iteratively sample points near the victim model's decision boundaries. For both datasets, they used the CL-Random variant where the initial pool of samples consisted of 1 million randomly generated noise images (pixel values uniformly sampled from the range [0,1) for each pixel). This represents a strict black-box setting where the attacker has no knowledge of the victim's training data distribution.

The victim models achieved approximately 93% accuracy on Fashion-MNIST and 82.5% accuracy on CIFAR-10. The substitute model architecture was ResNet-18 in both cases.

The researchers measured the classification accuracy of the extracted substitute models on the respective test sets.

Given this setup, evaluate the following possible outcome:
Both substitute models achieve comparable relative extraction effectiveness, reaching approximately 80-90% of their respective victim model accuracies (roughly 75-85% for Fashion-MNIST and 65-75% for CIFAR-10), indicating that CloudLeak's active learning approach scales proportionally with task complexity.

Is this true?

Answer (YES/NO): NO